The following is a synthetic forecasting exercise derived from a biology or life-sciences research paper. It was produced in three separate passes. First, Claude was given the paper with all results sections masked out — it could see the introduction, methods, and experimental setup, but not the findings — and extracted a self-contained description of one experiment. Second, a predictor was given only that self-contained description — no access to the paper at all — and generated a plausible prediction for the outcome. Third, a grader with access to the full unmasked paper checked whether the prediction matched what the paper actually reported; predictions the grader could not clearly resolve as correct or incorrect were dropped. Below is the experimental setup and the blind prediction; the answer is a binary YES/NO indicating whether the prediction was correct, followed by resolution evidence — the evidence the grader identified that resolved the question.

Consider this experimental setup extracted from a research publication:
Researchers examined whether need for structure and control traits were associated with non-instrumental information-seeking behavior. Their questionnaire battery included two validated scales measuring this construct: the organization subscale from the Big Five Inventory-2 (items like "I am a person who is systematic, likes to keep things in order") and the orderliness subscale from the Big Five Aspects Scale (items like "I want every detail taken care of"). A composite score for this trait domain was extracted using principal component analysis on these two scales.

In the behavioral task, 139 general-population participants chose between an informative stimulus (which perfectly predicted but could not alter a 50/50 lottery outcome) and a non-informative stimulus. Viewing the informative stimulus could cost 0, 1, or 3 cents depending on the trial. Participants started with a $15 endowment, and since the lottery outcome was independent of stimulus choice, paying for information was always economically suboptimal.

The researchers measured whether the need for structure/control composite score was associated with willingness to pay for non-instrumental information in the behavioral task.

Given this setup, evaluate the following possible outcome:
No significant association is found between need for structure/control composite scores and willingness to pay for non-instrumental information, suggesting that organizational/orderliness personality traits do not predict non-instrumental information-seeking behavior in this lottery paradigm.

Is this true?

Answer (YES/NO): YES